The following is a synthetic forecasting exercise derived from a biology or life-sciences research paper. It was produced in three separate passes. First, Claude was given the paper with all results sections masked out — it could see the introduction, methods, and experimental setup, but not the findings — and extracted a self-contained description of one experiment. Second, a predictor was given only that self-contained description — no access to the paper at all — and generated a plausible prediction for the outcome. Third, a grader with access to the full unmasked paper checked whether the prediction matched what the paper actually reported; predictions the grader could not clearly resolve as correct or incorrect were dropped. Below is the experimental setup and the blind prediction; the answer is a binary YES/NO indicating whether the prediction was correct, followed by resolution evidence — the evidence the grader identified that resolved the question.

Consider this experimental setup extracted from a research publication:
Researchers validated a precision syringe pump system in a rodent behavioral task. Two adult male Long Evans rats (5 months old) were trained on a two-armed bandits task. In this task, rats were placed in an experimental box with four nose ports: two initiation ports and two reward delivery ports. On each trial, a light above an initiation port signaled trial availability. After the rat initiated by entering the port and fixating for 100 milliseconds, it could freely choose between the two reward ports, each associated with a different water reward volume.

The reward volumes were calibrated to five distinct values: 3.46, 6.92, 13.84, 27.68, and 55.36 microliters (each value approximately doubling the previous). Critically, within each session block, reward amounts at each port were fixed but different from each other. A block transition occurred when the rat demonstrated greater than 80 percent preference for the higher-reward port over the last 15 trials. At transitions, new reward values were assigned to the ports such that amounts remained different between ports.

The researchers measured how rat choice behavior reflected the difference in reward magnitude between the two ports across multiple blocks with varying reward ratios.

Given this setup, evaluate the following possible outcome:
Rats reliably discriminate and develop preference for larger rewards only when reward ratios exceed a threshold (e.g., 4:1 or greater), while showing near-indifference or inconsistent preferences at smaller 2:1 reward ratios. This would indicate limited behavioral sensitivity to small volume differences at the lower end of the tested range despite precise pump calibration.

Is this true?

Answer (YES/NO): NO